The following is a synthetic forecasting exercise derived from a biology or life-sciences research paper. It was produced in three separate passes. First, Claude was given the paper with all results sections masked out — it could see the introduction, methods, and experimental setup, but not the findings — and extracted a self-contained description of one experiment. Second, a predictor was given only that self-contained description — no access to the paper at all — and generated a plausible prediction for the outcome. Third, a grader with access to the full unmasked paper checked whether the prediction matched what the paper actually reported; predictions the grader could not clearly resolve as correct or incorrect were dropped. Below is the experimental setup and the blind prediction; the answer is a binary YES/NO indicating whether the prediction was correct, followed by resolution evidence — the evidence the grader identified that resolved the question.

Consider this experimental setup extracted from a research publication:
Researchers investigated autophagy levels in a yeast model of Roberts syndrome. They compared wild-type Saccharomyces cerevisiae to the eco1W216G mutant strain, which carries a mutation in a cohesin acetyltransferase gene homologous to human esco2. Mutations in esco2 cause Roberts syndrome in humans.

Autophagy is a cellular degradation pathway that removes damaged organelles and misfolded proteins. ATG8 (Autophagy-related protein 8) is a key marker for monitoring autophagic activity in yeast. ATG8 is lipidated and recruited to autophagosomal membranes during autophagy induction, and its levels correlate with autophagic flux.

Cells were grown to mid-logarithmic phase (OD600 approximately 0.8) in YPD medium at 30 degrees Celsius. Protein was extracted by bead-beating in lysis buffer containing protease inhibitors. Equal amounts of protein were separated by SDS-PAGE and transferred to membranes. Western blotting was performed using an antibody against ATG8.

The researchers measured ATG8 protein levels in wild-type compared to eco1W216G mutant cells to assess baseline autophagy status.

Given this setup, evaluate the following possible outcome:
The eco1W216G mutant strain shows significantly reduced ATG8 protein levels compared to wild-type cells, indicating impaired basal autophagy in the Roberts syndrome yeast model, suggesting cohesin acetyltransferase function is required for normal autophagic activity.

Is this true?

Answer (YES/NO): YES